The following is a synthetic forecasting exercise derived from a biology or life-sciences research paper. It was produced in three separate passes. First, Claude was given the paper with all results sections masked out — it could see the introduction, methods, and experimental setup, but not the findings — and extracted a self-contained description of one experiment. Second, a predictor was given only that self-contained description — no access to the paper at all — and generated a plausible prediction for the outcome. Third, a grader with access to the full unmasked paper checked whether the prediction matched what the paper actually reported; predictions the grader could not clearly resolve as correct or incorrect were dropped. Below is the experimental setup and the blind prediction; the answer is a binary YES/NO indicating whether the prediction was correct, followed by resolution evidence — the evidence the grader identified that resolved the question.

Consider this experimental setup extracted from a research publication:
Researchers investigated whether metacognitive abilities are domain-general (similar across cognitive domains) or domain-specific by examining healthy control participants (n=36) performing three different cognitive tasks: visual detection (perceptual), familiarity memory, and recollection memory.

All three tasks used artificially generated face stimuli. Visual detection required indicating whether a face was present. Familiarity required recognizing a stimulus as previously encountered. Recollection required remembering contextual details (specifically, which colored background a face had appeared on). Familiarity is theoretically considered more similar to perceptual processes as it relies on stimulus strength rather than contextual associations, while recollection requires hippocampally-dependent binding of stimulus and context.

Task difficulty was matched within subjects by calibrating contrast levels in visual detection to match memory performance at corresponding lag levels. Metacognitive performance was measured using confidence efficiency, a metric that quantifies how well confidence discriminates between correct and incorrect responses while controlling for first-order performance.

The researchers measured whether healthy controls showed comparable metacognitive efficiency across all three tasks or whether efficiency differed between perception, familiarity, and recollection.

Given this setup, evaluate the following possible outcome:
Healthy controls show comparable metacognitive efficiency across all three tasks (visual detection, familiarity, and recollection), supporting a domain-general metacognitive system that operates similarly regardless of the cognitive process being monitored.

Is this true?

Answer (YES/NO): YES